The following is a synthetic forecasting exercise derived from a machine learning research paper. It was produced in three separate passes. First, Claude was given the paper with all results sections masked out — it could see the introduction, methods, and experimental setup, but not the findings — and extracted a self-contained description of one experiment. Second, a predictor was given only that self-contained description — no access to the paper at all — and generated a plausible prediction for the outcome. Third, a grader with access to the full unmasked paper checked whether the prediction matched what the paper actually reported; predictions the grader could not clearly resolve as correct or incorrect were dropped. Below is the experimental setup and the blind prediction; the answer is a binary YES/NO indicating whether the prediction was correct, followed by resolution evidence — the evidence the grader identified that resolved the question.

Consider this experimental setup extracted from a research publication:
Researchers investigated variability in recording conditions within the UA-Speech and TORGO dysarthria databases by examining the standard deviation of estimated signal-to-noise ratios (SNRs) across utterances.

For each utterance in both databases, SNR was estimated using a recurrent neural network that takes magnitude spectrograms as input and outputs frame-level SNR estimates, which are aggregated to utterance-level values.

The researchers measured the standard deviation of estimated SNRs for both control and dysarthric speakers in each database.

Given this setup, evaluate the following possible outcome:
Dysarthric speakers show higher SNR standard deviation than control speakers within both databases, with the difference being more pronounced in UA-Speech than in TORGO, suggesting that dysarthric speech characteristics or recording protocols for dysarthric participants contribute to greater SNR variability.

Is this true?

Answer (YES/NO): YES